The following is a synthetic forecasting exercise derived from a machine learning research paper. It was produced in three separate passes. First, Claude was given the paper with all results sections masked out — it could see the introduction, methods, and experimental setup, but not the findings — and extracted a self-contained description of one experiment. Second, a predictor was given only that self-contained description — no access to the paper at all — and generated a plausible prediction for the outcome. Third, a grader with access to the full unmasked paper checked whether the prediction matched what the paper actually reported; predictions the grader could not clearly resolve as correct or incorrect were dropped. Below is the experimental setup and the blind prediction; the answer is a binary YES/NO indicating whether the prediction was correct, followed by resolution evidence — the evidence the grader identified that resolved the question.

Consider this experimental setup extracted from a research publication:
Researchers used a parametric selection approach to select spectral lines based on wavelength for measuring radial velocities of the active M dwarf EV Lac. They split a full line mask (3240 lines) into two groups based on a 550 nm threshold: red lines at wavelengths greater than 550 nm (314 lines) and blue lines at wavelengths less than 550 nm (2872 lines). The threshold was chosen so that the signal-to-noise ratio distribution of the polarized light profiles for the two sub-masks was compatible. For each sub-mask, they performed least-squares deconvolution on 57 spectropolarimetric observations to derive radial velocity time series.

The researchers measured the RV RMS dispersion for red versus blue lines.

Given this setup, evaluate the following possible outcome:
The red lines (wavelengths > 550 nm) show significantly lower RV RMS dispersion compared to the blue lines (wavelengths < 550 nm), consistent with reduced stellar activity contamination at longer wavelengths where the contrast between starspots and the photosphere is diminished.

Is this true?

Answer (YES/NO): NO